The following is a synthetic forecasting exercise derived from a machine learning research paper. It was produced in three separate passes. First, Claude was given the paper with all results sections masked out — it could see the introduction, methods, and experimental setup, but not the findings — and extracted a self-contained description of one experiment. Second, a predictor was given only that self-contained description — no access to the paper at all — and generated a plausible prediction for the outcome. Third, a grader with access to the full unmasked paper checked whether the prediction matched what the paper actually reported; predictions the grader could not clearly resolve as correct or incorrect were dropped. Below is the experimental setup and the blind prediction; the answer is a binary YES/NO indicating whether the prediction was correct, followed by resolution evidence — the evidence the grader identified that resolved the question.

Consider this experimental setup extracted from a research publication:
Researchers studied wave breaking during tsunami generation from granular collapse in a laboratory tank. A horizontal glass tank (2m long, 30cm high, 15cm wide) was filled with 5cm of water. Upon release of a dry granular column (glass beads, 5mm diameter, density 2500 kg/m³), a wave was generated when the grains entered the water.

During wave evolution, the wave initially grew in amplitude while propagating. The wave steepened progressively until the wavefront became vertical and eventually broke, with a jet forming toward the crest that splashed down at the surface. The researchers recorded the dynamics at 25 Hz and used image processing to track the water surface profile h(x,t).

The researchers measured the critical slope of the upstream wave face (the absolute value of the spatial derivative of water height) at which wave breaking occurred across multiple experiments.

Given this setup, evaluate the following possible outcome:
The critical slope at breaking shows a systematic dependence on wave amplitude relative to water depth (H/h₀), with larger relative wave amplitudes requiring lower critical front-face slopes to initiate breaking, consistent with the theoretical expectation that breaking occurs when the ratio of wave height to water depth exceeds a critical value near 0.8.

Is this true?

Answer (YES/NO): NO